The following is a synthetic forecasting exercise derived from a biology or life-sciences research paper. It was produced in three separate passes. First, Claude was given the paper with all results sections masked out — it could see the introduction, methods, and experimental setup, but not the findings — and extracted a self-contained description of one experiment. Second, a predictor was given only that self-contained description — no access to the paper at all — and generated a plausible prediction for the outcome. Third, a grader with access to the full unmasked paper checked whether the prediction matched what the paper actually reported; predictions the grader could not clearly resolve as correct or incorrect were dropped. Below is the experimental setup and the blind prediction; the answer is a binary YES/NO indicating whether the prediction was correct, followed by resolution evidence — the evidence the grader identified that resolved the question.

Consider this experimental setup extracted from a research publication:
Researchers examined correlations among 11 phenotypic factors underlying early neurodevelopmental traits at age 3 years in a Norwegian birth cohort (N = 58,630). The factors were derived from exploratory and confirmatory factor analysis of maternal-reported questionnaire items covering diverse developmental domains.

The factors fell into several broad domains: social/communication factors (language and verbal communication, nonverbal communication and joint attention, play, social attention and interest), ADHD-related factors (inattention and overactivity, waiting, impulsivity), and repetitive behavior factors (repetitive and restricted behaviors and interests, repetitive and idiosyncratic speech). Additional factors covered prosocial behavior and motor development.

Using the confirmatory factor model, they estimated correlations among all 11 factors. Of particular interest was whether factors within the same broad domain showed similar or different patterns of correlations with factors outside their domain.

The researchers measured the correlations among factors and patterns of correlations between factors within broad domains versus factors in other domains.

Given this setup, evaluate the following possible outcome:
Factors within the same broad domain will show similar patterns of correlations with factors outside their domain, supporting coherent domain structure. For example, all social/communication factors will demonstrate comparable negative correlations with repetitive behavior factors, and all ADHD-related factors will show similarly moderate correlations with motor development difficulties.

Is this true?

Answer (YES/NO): NO